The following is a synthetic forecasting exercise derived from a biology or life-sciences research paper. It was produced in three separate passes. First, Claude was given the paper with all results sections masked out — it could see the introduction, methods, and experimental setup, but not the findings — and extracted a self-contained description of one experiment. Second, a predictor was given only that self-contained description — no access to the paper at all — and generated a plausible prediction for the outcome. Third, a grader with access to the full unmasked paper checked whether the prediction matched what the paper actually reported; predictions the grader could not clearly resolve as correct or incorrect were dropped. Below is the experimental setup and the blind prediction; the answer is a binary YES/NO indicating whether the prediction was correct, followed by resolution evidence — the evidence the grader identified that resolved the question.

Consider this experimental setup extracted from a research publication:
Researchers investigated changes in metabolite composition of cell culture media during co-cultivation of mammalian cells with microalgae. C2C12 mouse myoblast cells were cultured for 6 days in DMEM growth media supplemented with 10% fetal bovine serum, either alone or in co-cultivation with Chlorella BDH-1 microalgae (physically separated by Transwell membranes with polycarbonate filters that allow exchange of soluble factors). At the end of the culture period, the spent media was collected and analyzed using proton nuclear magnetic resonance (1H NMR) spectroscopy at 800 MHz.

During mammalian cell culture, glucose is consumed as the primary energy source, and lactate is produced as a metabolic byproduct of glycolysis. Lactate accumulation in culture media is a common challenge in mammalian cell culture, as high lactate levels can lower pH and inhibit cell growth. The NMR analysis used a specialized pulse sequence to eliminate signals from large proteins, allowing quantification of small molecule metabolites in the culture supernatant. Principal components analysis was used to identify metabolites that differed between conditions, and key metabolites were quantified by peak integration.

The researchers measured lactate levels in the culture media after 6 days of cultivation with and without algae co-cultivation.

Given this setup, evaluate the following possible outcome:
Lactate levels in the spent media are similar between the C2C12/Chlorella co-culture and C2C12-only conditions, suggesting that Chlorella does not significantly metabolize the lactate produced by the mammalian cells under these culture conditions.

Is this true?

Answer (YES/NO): NO